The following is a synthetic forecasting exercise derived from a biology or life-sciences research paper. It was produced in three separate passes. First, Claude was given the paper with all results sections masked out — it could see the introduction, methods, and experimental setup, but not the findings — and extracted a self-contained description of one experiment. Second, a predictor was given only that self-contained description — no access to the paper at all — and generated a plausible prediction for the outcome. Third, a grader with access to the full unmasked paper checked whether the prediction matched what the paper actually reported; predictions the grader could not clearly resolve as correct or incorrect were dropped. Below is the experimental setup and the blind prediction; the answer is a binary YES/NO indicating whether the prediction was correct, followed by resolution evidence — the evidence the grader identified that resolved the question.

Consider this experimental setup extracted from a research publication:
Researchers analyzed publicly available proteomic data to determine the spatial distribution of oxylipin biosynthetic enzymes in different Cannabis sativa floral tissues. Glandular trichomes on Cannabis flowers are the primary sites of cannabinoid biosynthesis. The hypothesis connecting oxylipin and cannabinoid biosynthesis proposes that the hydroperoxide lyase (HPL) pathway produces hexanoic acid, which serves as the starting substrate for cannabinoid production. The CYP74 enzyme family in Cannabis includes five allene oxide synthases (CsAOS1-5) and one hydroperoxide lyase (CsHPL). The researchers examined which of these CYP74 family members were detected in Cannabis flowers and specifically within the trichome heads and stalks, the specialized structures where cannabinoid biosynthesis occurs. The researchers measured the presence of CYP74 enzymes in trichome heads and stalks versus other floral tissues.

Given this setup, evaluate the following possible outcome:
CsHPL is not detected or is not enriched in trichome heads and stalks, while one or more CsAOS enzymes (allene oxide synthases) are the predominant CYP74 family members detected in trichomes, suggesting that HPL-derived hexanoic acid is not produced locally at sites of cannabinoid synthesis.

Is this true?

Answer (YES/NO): NO